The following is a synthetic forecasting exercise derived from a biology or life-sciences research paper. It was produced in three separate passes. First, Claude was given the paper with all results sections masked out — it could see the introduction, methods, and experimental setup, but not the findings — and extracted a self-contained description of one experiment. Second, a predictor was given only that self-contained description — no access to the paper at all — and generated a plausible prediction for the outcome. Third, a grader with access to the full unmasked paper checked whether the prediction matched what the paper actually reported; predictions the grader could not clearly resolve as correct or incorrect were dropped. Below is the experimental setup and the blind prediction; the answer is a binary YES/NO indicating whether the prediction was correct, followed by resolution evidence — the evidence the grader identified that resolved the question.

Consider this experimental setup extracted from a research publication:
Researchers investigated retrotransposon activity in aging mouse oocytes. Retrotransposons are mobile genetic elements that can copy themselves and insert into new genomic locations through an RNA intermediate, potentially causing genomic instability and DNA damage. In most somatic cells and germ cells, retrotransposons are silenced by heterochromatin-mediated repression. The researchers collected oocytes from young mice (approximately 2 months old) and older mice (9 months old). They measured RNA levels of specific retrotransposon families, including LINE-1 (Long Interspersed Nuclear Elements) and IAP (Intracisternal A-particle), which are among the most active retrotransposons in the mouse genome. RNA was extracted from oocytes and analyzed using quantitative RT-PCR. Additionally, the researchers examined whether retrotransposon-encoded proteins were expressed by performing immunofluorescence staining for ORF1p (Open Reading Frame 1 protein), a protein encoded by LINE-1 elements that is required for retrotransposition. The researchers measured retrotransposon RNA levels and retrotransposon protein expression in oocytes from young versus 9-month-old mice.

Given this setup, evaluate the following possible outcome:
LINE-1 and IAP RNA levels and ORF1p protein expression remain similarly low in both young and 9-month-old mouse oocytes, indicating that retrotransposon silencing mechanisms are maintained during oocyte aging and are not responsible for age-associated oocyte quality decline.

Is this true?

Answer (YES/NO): NO